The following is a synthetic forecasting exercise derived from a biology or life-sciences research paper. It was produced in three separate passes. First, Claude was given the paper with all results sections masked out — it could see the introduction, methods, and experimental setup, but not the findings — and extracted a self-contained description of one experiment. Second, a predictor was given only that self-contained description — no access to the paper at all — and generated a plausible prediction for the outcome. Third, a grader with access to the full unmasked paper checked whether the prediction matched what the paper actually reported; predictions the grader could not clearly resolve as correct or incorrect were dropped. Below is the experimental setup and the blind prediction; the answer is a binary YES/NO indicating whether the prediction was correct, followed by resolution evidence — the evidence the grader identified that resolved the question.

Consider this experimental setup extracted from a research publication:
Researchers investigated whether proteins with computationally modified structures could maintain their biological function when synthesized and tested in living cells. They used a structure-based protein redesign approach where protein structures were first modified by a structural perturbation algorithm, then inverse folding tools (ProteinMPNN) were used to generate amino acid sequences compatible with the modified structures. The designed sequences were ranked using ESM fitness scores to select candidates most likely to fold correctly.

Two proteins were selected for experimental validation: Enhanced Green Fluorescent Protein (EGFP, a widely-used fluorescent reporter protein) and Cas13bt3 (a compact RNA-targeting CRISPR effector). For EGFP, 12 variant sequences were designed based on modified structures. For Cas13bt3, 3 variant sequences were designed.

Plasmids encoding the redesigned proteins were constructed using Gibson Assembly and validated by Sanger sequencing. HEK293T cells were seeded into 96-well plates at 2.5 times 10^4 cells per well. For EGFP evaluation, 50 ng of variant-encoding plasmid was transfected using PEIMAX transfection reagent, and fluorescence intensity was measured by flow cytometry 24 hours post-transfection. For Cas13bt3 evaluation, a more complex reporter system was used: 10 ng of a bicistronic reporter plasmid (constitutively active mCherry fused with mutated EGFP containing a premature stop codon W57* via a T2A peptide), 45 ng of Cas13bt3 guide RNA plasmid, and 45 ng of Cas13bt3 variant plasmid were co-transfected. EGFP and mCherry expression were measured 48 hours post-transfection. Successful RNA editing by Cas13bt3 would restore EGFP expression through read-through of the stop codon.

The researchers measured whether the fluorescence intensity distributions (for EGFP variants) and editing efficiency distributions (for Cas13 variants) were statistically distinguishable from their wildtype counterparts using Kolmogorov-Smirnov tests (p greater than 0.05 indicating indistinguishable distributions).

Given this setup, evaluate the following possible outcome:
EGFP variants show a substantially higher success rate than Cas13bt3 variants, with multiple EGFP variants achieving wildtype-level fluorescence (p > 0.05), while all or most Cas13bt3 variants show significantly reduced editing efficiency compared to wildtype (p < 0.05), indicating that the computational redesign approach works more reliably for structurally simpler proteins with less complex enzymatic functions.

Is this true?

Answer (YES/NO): NO